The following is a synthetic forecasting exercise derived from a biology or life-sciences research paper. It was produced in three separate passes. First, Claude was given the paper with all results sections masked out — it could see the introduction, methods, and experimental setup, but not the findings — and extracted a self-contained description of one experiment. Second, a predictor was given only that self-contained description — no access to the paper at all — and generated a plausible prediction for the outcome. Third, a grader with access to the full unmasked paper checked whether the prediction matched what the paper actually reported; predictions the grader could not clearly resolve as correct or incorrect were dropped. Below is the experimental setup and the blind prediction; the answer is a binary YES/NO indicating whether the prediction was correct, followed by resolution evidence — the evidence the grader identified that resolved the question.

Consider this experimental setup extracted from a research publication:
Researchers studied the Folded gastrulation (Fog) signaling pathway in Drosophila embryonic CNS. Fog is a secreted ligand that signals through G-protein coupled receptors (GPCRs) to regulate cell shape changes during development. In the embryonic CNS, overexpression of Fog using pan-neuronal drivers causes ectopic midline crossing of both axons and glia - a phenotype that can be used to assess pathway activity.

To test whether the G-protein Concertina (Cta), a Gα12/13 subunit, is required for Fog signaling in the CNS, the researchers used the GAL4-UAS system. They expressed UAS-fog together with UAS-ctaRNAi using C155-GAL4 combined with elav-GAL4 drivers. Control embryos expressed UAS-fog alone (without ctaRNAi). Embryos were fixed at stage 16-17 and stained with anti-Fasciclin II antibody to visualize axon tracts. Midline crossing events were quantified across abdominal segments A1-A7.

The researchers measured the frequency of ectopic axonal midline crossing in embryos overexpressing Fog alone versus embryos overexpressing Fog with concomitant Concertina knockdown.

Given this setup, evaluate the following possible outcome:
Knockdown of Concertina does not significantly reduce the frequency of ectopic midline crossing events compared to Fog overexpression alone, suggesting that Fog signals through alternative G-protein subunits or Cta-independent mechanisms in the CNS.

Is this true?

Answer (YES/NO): NO